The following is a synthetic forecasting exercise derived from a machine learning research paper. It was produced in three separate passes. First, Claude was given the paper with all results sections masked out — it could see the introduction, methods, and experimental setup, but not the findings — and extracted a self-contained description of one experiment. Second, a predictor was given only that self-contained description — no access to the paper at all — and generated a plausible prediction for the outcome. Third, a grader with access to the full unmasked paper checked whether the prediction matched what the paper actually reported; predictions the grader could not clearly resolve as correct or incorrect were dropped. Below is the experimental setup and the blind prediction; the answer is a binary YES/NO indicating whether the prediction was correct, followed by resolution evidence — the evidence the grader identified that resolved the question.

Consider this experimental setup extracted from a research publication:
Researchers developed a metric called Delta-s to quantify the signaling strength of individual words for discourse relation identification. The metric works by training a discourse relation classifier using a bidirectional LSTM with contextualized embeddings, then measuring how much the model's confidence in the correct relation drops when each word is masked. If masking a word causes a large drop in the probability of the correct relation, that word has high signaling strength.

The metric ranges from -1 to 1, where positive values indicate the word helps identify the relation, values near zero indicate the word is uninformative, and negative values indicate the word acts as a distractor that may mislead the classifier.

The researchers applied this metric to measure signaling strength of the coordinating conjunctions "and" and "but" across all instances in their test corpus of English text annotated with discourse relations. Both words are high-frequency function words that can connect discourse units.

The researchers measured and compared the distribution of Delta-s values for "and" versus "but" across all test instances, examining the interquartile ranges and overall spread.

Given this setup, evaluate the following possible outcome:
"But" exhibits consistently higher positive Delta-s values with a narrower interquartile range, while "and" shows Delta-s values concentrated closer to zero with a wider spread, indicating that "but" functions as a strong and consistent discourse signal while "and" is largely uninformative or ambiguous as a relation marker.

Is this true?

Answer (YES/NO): NO